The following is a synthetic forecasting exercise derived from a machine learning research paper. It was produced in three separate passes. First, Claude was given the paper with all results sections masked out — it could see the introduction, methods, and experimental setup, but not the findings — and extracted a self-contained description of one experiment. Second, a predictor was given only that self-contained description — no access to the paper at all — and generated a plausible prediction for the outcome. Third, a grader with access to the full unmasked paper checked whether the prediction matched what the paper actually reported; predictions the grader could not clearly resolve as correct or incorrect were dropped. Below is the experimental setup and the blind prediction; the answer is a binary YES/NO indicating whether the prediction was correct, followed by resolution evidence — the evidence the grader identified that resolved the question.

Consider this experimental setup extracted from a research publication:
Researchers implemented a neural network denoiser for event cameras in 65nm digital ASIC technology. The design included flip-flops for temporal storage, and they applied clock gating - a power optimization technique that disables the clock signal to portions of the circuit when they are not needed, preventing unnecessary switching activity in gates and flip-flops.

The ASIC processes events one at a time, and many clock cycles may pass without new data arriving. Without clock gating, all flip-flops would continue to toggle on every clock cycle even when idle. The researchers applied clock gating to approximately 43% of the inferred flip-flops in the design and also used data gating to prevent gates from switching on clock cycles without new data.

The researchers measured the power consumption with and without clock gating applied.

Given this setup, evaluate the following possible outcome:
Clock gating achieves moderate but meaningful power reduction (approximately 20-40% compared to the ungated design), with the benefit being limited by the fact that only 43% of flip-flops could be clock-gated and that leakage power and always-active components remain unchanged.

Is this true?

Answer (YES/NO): YES